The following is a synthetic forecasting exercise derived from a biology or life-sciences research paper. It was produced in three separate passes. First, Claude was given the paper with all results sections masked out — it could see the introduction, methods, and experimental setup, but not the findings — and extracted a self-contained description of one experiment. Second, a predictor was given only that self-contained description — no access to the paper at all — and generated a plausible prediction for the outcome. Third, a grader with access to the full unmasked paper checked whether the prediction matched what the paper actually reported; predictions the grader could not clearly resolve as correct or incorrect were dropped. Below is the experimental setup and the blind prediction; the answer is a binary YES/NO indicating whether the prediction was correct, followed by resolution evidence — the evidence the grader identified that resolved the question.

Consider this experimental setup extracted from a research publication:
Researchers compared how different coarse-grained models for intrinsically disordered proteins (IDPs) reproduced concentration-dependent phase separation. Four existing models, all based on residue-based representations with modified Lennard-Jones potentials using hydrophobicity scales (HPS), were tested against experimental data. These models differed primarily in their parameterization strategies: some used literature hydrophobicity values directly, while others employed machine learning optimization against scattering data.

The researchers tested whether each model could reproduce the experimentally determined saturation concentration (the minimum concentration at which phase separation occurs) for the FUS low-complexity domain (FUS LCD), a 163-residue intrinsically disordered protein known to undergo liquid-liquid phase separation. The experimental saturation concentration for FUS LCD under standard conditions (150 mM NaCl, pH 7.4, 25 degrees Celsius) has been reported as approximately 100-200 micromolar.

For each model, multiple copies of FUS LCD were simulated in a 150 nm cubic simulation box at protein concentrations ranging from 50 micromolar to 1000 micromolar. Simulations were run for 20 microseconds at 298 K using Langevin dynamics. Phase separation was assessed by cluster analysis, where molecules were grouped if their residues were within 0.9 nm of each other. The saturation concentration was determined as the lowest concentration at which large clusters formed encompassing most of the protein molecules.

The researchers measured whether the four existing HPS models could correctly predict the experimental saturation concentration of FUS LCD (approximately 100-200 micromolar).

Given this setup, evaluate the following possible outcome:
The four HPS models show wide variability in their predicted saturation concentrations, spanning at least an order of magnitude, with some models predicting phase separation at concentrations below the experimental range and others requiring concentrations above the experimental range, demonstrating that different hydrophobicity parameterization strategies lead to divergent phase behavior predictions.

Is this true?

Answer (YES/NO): YES